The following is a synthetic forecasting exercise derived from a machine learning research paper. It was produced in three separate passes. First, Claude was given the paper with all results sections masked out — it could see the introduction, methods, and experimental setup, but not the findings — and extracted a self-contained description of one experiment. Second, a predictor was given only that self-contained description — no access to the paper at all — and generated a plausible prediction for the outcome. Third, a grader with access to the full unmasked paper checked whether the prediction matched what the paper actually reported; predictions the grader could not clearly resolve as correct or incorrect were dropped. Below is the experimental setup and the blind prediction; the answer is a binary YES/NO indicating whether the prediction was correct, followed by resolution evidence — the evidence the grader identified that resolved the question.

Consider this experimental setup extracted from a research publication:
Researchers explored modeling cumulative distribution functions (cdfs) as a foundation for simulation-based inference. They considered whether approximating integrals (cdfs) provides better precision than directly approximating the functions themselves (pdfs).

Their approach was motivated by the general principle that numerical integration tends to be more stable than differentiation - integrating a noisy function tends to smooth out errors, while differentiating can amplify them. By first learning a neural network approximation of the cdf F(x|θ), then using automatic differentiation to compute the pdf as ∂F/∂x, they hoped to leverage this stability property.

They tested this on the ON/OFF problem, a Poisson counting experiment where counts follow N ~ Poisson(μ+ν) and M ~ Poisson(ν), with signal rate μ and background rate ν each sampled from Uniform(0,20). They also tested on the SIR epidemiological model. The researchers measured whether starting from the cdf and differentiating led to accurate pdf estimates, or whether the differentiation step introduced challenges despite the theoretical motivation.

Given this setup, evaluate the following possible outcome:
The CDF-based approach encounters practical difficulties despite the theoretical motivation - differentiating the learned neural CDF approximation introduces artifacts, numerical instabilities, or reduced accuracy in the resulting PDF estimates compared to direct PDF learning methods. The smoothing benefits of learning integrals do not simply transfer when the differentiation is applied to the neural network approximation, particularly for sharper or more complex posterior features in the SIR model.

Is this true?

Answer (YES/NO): NO